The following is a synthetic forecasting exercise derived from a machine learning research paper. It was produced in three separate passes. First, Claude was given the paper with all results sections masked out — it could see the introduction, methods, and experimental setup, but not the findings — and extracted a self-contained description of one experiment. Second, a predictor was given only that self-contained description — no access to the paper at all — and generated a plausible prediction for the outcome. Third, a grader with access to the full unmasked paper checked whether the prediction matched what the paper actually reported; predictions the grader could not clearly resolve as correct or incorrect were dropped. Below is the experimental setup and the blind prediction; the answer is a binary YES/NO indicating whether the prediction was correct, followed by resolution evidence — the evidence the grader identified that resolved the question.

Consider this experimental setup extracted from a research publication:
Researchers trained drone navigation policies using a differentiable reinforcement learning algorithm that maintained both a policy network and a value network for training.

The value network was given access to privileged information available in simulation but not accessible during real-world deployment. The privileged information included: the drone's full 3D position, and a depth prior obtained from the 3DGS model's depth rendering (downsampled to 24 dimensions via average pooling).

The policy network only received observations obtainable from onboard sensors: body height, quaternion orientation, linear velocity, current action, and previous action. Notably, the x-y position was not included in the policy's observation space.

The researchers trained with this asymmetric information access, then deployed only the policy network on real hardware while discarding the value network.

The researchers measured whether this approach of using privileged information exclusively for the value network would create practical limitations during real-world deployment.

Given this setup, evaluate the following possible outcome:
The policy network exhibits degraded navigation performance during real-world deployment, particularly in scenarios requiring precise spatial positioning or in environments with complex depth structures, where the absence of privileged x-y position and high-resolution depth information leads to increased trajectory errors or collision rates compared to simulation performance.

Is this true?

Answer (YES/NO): NO